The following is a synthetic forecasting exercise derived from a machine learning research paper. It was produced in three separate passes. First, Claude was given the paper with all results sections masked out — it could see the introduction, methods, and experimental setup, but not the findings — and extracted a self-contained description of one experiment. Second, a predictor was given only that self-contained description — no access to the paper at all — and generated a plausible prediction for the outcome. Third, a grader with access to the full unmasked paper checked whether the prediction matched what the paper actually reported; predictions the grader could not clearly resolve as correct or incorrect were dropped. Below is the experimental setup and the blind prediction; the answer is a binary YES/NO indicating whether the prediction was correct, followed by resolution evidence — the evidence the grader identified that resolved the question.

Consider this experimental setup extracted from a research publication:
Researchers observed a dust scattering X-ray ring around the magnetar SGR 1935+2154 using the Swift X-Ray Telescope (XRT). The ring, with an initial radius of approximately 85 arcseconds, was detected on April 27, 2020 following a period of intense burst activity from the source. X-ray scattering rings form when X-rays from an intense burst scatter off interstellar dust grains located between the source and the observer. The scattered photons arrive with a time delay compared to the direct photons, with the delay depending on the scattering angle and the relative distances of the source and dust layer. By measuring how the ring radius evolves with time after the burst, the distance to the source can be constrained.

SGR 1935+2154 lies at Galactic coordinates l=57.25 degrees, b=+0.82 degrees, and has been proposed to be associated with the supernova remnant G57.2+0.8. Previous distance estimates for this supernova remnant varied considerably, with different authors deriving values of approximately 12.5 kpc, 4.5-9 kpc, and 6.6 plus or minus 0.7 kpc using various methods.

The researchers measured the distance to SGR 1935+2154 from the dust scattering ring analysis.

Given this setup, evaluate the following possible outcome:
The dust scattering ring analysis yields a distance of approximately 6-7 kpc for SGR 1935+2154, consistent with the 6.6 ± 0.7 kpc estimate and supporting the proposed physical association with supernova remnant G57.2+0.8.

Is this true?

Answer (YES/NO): NO